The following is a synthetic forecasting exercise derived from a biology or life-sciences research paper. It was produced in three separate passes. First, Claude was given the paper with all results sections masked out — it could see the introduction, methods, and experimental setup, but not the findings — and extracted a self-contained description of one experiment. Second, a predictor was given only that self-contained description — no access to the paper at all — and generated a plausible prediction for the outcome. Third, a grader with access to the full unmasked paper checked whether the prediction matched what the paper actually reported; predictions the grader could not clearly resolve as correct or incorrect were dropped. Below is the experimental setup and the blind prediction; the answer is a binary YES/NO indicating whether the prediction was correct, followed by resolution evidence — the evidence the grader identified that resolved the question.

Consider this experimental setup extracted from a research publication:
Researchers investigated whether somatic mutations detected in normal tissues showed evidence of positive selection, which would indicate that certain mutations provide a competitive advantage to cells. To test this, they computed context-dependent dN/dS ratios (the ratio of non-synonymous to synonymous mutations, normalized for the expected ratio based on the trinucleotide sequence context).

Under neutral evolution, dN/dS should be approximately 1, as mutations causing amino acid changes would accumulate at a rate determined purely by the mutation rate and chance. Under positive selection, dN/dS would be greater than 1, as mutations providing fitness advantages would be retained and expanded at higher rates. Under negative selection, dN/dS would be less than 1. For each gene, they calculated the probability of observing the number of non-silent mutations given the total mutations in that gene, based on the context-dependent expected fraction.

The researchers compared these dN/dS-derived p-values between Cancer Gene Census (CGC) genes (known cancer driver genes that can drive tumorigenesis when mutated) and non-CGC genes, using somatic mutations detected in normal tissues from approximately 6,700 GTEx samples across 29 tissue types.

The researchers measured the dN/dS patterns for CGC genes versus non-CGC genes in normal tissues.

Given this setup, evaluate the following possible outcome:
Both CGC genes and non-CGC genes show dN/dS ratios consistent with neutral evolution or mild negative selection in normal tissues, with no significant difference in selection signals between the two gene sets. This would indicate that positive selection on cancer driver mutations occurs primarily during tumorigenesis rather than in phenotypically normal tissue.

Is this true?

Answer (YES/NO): NO